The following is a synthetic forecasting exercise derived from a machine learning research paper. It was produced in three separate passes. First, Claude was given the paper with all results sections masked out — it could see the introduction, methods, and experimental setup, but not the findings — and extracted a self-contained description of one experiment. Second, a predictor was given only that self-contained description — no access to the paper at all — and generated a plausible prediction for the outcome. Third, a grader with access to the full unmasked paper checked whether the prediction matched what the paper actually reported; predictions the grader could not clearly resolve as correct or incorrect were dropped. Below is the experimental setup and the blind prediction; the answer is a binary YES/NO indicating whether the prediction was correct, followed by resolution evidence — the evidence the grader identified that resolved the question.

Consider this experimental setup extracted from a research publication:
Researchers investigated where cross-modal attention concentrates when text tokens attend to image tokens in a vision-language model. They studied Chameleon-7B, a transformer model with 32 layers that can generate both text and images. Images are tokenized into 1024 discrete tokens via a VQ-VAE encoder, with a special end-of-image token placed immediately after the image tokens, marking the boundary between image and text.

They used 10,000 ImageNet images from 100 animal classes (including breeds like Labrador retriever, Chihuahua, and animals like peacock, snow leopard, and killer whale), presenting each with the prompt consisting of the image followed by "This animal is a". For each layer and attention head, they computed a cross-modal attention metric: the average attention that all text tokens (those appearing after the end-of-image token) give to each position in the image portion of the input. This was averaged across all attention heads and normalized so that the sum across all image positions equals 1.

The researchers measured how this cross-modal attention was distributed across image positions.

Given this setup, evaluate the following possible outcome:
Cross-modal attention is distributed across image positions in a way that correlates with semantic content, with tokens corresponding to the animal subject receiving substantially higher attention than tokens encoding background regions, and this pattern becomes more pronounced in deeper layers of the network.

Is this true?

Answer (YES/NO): NO